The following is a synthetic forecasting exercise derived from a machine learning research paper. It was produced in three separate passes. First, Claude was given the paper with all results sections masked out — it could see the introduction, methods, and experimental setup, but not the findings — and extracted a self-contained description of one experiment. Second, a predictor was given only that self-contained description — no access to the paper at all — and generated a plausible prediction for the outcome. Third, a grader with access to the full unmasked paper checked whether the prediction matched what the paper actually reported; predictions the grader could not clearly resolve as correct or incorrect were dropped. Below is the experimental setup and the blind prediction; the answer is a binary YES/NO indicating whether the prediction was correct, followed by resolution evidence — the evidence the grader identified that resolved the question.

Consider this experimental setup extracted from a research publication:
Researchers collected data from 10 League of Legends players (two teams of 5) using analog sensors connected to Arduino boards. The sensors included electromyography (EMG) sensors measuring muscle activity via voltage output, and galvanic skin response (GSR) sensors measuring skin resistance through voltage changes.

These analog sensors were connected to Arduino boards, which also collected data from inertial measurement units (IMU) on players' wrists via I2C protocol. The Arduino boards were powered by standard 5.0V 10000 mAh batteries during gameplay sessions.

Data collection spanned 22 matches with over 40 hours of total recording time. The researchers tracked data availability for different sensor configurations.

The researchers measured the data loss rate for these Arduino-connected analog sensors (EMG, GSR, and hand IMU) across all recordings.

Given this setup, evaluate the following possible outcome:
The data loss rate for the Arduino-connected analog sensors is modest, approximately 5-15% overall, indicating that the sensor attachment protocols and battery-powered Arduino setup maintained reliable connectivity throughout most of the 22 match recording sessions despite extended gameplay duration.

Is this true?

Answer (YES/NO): NO